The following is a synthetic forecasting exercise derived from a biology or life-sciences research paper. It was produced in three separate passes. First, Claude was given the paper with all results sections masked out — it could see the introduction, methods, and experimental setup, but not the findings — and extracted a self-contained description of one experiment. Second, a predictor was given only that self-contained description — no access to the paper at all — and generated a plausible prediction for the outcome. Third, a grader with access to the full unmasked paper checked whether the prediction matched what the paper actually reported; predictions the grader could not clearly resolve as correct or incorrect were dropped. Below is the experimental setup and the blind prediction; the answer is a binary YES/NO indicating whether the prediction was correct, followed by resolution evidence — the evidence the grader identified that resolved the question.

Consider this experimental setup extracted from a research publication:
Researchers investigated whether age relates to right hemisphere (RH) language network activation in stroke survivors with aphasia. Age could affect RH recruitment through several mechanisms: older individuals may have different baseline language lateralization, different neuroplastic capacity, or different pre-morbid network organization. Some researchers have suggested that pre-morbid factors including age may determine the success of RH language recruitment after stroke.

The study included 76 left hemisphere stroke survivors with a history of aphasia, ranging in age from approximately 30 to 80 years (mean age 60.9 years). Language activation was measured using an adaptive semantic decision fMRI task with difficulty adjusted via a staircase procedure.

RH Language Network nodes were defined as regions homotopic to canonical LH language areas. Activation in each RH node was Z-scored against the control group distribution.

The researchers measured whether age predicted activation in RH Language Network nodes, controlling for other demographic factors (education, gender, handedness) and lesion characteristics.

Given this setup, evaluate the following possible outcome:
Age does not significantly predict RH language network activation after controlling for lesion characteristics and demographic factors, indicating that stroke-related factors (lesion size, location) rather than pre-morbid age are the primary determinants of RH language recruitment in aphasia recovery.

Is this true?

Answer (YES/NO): NO